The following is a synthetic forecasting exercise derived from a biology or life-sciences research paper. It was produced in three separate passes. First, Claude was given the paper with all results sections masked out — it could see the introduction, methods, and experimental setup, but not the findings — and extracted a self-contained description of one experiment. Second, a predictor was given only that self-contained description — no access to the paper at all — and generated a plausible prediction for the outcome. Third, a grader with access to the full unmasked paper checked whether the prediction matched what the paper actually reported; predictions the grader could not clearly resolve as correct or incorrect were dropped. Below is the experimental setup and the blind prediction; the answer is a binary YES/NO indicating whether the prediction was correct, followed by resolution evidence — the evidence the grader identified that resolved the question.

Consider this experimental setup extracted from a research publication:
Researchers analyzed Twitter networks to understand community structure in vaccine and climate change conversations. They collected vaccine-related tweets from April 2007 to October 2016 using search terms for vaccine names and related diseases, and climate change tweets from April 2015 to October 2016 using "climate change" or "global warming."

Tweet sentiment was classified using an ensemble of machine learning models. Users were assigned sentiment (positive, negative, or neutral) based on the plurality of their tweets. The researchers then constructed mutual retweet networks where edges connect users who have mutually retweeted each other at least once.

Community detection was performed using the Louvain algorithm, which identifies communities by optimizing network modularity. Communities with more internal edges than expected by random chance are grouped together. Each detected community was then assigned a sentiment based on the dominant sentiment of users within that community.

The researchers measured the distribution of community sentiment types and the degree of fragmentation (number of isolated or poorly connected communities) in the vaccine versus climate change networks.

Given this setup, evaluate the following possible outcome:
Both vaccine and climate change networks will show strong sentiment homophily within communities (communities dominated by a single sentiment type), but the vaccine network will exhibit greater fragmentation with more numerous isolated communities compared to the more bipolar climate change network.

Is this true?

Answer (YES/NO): NO